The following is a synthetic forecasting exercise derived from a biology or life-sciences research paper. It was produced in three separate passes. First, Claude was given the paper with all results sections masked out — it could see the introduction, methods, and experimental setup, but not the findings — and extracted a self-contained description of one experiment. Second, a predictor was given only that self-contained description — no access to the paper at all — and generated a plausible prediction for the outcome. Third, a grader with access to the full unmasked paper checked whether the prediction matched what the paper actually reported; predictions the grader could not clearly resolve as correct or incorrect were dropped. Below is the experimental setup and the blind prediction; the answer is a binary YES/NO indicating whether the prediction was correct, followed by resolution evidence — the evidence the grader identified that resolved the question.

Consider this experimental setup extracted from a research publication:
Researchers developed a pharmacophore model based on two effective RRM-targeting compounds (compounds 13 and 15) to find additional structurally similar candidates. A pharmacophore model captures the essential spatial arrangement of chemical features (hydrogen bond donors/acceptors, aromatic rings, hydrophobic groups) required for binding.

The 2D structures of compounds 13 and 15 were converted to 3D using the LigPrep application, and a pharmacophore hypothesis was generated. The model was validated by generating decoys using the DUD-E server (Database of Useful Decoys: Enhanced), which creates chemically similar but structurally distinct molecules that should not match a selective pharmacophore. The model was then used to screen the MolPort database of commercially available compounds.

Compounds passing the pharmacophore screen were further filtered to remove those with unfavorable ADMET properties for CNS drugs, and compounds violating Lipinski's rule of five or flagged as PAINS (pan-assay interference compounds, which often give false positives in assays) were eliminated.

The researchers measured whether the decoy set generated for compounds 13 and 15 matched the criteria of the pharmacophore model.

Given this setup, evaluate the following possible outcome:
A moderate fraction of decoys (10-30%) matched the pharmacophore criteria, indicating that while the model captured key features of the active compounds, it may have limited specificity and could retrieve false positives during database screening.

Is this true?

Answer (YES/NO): NO